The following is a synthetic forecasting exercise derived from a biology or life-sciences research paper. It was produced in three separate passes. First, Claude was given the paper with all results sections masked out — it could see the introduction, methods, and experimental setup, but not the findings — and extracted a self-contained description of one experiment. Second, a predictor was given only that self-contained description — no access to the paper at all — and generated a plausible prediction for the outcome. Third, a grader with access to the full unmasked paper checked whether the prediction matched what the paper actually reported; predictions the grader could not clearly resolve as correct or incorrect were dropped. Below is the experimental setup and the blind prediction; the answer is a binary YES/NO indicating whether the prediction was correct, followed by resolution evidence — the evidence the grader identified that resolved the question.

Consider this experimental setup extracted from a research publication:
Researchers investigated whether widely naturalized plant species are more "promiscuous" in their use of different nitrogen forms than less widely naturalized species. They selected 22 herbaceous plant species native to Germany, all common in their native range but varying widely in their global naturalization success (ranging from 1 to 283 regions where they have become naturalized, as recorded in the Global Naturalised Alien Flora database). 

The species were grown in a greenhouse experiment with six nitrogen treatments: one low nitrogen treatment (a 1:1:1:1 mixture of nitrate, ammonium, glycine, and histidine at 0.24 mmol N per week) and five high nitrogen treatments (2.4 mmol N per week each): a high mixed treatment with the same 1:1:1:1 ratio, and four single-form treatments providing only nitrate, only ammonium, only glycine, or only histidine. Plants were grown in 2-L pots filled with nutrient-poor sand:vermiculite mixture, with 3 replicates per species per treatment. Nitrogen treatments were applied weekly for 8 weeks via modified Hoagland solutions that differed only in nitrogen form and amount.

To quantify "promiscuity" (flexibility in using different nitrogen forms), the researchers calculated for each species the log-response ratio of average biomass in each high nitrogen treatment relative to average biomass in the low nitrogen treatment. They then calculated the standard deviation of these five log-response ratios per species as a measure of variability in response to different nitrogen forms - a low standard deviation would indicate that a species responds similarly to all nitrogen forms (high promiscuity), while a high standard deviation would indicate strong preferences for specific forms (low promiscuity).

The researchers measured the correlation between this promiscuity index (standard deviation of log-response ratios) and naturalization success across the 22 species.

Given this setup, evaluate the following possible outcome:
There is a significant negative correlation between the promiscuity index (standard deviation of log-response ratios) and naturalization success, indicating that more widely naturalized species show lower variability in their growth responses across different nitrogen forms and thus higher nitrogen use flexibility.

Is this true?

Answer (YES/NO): NO